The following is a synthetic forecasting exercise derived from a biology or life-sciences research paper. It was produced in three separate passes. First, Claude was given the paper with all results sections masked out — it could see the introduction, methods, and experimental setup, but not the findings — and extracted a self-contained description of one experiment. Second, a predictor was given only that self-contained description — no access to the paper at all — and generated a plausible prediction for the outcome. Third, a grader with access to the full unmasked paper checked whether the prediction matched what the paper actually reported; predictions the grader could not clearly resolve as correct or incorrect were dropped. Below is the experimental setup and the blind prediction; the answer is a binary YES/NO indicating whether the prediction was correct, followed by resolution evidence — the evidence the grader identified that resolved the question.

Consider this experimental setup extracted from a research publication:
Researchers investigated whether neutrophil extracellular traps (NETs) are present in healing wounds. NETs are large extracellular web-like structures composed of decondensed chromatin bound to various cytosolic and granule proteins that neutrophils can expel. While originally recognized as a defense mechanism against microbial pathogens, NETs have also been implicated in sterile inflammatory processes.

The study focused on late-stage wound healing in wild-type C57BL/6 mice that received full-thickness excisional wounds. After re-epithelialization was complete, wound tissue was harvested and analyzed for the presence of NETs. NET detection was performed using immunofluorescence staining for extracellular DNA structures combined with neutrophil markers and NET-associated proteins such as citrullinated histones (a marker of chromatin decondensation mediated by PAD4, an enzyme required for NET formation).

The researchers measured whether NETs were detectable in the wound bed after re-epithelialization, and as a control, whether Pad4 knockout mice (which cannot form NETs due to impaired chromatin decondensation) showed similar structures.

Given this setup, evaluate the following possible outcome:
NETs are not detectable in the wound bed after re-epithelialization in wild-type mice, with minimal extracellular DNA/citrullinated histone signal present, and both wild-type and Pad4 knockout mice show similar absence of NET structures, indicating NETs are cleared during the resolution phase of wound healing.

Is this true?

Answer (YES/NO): NO